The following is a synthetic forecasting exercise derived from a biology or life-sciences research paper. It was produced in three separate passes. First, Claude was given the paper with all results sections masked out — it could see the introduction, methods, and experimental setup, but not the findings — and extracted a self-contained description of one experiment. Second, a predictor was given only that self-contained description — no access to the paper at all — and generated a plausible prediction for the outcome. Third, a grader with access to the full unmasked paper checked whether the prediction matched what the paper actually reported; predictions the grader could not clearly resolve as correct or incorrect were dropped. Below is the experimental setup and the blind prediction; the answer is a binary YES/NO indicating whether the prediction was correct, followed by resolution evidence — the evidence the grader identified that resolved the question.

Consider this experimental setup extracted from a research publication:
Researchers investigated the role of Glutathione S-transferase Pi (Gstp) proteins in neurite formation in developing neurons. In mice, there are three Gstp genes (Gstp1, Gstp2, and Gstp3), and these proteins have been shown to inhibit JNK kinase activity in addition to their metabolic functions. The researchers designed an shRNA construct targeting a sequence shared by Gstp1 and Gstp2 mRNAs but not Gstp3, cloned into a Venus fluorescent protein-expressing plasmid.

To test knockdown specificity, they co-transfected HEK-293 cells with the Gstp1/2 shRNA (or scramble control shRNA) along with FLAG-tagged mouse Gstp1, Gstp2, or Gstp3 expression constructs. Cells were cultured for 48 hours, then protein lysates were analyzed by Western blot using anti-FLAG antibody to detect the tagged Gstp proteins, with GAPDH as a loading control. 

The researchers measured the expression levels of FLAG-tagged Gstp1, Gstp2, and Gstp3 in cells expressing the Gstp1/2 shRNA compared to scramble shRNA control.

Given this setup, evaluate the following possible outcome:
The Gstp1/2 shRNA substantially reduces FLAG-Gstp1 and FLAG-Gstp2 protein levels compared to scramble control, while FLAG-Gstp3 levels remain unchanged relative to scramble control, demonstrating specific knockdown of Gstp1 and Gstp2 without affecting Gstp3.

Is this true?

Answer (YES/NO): YES